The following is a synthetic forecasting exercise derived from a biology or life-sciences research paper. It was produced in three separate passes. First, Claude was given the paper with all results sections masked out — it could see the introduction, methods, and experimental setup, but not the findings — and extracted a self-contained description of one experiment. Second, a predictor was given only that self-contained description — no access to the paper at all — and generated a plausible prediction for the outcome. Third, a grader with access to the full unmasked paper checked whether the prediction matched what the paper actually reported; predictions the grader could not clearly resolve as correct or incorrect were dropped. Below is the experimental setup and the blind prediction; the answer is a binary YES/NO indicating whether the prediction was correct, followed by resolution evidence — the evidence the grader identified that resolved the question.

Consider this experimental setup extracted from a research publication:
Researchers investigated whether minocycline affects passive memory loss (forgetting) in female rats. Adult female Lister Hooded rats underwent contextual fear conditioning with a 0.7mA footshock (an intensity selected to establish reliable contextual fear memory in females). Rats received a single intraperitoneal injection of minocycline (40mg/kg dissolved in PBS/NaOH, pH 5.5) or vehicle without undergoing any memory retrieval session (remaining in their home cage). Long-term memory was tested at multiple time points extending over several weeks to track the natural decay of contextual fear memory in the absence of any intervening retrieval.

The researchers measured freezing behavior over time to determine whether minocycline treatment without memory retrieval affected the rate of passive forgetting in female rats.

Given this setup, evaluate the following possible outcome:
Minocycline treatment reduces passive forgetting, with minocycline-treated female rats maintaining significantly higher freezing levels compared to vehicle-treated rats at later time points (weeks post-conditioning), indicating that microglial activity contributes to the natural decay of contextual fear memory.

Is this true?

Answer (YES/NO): NO